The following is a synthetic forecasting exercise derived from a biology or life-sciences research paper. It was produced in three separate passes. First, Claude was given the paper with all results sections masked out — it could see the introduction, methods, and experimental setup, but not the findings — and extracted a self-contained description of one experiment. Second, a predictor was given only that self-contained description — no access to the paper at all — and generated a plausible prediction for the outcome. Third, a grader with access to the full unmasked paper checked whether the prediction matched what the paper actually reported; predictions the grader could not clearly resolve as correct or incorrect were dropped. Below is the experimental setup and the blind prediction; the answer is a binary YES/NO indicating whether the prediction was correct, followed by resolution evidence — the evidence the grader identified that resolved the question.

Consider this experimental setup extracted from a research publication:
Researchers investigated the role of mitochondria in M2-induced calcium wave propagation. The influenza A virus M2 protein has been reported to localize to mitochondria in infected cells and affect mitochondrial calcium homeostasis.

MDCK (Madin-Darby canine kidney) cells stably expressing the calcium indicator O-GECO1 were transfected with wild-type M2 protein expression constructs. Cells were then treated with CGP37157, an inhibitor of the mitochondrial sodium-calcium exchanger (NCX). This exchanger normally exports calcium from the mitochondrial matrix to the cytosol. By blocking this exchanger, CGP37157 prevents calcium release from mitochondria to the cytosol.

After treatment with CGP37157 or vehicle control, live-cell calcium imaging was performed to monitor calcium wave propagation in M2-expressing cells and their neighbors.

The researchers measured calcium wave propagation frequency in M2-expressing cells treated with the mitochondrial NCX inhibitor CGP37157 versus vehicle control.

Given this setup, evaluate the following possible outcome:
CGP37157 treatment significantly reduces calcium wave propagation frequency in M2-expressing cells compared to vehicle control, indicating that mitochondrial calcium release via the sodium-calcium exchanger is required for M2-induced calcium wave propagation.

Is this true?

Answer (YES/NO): NO